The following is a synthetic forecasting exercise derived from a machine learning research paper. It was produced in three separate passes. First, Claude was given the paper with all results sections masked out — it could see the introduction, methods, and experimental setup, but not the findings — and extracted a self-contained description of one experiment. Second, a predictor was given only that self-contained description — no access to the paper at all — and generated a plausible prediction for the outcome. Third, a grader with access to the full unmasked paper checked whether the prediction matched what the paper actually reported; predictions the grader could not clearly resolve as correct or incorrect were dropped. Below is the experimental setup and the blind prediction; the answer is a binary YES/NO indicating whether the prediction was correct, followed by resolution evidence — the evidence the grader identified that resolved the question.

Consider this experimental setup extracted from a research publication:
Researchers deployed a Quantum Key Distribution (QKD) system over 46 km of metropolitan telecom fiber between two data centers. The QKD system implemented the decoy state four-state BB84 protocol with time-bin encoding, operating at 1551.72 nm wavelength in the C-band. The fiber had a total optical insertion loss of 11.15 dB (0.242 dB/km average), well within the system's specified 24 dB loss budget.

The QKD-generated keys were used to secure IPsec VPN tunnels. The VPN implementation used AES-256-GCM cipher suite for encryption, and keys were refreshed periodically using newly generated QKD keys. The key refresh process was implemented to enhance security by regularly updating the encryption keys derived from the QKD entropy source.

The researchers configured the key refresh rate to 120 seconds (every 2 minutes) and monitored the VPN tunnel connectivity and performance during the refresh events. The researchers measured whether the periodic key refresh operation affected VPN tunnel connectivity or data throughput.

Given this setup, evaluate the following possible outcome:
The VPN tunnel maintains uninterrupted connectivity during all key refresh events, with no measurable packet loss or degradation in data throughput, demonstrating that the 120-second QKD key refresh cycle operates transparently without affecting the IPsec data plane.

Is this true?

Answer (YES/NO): YES